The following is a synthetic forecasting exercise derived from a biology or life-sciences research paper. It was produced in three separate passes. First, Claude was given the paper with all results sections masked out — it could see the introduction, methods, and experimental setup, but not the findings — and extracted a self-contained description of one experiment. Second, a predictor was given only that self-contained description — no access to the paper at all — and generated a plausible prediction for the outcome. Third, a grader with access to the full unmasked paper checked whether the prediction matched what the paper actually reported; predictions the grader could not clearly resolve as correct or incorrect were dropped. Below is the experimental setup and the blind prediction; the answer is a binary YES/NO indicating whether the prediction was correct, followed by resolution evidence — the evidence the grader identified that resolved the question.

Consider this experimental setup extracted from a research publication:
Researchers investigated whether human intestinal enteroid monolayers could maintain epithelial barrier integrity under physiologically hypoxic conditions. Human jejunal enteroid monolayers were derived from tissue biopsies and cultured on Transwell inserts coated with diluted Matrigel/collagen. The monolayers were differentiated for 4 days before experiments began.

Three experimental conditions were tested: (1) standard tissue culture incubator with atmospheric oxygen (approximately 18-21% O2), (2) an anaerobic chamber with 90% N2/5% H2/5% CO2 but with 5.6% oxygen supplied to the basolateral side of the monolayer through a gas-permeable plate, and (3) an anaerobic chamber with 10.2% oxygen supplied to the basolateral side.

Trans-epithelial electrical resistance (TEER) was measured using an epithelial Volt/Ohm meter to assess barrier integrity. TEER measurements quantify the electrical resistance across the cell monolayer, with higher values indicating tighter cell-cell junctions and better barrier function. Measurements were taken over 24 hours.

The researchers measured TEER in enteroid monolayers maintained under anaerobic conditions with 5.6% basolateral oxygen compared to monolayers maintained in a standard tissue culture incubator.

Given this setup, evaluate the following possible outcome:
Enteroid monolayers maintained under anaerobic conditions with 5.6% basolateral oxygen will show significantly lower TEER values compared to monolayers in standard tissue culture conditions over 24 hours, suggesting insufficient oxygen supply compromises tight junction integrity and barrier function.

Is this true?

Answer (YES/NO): NO